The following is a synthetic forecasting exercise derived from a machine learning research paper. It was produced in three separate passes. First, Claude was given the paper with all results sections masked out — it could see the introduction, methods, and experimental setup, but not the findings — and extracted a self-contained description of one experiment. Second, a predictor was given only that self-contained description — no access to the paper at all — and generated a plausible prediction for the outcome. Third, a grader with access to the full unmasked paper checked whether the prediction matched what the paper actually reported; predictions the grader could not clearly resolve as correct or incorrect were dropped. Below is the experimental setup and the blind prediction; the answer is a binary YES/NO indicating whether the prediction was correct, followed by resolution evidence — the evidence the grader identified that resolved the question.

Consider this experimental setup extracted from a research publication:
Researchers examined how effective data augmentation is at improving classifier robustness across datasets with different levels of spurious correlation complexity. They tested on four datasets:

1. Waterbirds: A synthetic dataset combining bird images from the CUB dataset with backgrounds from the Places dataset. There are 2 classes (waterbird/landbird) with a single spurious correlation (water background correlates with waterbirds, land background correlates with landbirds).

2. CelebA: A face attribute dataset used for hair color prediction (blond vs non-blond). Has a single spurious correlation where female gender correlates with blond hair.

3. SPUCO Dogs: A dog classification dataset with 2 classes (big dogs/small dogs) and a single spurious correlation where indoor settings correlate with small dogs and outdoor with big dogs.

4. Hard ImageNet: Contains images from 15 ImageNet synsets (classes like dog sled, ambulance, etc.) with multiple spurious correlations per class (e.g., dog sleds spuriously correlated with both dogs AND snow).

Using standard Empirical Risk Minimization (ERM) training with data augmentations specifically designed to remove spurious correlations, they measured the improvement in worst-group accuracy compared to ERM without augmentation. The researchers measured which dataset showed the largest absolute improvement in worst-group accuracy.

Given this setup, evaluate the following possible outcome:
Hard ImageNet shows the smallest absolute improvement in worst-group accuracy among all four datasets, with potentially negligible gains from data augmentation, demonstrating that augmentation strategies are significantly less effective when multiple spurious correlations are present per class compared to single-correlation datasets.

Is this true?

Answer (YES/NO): NO